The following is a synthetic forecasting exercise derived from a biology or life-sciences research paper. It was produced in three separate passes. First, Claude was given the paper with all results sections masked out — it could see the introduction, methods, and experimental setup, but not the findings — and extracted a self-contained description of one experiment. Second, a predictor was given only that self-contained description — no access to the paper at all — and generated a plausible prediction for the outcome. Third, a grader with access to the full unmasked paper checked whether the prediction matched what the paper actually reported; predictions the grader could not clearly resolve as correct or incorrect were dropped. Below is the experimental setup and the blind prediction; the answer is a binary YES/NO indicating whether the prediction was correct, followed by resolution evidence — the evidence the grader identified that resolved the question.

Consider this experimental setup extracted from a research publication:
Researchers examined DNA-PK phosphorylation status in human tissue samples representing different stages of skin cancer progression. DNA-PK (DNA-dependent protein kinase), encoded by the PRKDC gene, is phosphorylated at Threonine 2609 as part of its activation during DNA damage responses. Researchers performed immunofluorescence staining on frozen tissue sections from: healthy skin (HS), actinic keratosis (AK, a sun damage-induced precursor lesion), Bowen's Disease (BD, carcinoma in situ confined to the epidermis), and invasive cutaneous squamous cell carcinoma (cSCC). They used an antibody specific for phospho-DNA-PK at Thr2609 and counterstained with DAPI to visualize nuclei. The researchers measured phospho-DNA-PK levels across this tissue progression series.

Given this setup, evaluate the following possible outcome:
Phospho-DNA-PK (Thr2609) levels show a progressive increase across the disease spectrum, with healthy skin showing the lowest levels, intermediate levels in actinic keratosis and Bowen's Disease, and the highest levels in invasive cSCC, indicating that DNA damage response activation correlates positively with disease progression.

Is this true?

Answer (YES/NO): NO